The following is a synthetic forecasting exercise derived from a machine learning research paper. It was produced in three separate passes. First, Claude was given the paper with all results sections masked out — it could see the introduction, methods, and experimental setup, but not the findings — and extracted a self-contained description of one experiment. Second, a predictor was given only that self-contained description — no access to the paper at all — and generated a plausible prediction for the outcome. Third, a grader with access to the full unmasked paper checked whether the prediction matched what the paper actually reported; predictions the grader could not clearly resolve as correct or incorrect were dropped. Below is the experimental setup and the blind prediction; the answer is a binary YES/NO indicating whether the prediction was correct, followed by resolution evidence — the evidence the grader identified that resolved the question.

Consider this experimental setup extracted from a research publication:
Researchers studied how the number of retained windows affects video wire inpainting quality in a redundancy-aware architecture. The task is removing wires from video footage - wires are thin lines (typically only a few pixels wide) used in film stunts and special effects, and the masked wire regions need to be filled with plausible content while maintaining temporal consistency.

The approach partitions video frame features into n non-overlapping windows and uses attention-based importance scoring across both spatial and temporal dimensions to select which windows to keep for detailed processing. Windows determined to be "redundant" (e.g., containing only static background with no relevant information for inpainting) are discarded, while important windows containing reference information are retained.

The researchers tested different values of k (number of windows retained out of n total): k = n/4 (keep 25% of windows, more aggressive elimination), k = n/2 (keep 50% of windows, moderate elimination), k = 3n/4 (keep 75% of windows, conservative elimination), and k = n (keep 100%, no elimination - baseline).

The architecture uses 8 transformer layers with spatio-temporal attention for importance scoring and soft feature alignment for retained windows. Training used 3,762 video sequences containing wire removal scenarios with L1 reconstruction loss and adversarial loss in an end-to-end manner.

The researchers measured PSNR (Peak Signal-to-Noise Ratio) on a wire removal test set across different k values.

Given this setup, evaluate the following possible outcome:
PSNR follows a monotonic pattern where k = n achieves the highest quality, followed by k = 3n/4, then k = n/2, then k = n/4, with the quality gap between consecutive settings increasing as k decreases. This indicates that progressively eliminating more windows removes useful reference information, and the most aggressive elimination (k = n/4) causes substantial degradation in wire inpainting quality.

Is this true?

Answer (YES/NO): NO